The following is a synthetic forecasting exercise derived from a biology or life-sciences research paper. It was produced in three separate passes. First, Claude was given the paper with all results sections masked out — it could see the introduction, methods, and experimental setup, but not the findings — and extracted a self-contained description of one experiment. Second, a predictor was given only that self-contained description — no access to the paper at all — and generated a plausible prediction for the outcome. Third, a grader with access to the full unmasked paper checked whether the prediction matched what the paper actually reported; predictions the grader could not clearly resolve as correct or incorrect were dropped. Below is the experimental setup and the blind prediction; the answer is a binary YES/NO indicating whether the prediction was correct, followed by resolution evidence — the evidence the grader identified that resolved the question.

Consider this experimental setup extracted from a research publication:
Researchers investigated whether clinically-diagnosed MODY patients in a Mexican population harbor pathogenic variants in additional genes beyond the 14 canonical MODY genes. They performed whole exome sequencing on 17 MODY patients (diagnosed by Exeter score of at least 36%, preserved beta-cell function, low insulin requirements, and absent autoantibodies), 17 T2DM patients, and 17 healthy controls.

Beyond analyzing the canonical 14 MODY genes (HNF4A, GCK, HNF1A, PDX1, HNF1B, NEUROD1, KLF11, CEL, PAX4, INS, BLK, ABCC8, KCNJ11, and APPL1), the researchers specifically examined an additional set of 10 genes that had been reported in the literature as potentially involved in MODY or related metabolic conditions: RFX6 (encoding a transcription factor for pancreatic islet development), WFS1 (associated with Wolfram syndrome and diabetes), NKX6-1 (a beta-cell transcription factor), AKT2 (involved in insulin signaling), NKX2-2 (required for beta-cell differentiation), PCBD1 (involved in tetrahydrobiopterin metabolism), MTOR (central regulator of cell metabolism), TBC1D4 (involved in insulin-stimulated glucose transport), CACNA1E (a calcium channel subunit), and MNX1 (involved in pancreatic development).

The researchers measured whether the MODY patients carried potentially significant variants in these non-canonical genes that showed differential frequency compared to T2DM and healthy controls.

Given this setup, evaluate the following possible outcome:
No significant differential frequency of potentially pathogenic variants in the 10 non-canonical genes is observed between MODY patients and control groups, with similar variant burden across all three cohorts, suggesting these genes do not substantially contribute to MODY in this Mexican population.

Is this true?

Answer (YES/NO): YES